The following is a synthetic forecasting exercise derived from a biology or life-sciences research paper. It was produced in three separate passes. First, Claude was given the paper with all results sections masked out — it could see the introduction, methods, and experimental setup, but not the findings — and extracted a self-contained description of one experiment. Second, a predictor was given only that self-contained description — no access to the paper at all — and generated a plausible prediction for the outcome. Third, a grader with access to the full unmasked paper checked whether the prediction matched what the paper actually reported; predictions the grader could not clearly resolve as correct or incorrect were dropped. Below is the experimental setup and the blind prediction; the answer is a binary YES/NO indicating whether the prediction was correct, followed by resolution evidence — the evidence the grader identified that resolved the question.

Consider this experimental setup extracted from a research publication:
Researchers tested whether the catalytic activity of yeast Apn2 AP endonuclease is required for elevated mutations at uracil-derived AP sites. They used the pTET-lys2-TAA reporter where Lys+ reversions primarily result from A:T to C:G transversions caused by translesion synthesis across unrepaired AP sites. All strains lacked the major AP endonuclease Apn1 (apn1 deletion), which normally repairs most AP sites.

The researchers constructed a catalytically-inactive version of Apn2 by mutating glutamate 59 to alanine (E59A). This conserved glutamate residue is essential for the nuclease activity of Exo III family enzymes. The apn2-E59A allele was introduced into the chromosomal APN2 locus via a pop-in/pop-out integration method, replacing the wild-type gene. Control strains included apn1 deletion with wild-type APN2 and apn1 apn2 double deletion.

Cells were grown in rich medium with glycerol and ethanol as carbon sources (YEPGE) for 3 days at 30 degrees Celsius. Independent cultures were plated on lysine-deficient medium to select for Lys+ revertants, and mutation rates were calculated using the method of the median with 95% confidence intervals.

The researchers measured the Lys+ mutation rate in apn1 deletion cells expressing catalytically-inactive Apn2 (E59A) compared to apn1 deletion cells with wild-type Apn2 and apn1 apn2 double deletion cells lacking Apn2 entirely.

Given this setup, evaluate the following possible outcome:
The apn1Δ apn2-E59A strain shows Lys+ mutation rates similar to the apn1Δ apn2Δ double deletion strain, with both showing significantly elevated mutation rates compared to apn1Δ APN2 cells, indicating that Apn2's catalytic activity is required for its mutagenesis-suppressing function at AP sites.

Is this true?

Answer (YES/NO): NO